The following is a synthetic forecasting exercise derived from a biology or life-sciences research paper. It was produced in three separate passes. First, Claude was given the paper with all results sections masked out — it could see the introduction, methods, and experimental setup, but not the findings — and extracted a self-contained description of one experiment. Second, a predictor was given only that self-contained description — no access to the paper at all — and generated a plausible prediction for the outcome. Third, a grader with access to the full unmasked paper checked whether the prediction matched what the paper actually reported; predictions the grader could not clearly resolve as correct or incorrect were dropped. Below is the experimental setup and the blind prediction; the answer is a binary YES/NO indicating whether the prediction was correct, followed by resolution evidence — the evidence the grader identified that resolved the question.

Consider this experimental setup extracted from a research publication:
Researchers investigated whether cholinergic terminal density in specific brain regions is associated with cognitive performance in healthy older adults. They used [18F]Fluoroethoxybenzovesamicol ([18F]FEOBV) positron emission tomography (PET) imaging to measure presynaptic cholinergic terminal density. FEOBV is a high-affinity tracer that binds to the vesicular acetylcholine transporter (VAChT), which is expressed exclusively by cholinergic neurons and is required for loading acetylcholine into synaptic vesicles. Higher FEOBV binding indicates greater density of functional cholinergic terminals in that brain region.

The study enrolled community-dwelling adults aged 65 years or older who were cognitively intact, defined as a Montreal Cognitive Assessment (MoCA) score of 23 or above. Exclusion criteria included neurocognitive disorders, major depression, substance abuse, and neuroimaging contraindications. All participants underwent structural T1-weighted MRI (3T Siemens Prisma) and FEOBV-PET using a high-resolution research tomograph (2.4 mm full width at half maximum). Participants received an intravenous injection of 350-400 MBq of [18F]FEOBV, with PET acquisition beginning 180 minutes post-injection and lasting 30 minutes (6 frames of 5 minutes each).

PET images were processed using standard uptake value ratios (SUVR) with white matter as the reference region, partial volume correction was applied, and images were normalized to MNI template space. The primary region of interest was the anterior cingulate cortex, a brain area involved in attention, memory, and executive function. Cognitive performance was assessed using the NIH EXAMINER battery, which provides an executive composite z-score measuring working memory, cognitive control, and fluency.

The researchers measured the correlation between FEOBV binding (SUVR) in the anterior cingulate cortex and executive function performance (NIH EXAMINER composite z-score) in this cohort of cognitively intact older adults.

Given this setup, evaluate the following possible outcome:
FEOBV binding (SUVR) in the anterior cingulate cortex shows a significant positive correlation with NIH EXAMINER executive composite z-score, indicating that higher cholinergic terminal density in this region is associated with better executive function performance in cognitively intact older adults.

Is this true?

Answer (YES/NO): YES